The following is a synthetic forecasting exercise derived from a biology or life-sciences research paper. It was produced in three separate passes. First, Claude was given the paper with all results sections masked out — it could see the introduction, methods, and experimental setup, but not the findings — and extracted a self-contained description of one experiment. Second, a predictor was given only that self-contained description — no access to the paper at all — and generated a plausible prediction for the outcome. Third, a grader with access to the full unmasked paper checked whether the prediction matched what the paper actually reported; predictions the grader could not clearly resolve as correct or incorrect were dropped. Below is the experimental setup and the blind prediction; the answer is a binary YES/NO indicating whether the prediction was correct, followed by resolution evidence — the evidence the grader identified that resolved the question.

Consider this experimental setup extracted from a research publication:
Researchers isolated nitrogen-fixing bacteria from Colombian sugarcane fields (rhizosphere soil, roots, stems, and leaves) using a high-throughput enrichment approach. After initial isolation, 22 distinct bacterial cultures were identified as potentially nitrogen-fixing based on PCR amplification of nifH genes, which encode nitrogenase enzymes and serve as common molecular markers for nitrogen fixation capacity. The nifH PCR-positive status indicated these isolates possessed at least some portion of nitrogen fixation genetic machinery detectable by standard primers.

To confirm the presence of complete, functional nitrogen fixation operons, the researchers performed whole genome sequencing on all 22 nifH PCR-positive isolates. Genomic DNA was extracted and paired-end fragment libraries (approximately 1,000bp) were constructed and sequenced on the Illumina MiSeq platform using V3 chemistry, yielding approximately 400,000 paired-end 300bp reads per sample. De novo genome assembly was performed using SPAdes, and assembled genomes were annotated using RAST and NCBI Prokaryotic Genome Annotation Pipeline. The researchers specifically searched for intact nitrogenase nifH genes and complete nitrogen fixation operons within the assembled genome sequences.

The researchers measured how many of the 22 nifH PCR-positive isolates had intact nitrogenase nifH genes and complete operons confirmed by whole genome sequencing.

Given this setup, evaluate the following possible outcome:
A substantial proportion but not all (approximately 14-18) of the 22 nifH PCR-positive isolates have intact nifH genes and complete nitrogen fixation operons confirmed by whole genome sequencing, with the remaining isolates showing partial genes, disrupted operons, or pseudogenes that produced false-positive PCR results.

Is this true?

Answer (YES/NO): NO